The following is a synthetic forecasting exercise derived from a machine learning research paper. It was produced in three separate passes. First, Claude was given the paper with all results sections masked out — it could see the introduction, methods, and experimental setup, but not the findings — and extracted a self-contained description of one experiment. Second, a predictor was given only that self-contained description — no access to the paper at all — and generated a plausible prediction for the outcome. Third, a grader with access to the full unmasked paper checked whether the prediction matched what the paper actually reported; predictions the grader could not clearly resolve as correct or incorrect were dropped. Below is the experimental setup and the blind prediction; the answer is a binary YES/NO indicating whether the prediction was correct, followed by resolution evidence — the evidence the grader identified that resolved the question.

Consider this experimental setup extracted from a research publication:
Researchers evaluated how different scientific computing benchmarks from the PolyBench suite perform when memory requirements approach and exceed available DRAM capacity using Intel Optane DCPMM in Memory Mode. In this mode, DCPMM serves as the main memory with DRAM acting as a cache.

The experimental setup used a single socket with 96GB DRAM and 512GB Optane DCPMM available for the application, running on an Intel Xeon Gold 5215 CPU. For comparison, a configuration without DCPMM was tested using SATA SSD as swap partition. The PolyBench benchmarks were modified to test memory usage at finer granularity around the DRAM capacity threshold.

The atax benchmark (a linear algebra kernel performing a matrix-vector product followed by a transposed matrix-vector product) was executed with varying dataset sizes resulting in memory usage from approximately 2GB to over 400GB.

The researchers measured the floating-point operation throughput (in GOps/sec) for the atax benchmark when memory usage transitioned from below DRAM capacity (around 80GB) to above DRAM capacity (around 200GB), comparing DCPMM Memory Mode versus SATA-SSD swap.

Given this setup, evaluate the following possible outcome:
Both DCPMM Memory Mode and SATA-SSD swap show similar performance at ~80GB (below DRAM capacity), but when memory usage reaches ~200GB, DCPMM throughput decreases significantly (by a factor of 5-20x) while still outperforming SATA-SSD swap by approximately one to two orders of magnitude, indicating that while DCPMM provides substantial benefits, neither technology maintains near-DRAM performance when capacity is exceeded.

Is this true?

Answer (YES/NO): NO